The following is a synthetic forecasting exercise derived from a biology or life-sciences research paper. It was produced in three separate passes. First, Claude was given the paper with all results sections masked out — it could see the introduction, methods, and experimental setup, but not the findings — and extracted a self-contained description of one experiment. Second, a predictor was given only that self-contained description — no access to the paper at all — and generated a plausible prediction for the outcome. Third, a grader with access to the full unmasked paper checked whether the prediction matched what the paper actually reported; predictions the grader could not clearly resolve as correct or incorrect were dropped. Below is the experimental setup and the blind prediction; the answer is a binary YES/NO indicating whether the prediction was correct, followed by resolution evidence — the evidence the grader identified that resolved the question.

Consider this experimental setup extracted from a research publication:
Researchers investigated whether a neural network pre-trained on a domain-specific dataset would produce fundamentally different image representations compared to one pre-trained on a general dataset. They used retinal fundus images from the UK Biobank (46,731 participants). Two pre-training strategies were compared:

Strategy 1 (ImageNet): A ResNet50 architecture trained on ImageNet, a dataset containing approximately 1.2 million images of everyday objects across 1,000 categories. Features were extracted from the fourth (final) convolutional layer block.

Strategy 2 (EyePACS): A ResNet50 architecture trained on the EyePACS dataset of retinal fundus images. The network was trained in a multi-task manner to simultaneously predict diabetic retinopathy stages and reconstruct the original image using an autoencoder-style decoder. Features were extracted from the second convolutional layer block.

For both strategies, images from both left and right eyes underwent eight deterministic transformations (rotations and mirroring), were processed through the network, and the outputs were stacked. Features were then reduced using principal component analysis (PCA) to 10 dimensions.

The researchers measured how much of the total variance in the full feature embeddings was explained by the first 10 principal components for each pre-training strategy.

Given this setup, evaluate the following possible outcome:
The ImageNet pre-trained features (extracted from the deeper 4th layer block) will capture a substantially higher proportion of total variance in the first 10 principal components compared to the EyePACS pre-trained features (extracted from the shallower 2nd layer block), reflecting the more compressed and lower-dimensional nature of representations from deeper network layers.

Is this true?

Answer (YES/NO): NO